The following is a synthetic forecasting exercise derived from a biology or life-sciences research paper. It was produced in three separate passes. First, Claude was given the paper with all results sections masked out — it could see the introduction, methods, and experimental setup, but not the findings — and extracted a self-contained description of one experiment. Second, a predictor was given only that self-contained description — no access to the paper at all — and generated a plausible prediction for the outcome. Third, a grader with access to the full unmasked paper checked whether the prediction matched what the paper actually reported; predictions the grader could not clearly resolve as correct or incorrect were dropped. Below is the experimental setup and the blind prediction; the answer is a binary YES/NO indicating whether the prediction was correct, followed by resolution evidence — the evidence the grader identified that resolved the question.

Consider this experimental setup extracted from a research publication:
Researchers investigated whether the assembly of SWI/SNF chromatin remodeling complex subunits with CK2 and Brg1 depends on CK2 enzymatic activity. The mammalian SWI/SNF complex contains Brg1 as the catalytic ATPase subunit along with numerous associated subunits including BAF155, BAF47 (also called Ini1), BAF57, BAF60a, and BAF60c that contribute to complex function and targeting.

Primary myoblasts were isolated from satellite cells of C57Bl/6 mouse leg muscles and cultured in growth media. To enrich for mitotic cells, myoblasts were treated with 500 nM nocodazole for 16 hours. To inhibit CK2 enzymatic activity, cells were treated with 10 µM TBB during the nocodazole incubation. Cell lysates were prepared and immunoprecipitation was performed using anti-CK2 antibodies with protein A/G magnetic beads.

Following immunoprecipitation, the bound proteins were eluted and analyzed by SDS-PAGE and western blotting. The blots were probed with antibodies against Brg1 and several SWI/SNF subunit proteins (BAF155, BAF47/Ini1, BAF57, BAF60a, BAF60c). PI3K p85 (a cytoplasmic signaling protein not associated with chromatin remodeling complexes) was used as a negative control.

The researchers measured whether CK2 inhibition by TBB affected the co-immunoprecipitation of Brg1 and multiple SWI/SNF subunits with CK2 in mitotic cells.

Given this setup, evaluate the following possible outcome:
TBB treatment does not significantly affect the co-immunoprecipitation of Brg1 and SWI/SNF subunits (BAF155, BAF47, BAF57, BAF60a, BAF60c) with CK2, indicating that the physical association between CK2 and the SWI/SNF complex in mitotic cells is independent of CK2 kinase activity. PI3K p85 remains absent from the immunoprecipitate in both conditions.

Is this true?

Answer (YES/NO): NO